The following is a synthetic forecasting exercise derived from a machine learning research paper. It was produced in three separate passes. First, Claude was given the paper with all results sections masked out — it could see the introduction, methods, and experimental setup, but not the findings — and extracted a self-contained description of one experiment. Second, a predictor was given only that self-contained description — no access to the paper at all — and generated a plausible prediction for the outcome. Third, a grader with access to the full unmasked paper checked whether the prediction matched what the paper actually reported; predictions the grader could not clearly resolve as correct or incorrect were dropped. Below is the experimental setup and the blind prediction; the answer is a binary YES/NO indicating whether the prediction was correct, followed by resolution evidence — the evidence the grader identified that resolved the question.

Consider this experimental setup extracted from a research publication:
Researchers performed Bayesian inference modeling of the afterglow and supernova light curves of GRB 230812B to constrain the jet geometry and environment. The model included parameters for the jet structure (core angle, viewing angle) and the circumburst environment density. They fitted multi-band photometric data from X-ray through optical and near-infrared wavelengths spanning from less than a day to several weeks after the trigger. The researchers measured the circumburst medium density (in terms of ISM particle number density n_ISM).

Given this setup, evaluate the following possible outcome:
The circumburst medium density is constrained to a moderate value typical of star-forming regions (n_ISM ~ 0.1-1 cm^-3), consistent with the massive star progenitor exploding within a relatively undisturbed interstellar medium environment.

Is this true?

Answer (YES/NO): NO